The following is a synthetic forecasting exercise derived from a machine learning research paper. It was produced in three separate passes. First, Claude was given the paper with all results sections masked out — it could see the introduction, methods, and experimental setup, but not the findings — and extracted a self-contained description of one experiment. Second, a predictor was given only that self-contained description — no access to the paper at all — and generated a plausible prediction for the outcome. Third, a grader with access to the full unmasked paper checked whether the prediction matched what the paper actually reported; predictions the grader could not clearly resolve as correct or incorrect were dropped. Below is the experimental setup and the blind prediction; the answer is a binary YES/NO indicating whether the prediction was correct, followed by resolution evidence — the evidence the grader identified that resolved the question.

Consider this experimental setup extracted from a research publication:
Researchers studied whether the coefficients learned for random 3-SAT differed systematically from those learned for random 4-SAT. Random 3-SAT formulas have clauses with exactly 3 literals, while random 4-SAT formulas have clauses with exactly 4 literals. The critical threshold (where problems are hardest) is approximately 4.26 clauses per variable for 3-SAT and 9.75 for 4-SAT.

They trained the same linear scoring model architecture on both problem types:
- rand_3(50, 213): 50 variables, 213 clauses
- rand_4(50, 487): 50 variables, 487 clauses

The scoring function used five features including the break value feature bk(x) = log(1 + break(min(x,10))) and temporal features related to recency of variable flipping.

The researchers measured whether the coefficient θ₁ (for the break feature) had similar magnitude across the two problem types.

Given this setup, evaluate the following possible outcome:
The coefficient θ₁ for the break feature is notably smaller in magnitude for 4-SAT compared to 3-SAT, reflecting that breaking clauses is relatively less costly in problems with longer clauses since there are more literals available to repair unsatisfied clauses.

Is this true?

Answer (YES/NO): YES